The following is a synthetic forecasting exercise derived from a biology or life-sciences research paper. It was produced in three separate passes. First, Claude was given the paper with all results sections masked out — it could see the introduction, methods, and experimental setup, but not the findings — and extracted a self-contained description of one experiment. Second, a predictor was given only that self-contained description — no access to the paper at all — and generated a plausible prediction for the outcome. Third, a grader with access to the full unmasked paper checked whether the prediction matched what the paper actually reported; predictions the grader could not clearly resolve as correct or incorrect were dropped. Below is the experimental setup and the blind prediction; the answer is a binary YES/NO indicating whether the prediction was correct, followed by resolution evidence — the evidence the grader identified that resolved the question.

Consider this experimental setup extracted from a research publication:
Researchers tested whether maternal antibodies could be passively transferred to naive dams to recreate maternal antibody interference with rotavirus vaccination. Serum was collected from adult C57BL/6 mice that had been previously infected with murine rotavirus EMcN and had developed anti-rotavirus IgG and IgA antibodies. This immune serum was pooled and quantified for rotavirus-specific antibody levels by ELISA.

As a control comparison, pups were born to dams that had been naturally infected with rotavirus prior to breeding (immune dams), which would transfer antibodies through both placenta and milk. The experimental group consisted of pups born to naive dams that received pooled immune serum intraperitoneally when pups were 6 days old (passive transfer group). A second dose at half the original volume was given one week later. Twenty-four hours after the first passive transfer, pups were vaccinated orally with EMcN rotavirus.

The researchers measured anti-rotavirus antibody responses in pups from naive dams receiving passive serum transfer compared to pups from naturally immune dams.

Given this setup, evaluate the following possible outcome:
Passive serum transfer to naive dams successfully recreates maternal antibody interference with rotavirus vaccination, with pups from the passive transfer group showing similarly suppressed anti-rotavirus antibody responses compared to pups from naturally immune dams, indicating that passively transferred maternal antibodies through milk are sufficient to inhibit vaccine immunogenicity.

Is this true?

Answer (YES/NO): YES